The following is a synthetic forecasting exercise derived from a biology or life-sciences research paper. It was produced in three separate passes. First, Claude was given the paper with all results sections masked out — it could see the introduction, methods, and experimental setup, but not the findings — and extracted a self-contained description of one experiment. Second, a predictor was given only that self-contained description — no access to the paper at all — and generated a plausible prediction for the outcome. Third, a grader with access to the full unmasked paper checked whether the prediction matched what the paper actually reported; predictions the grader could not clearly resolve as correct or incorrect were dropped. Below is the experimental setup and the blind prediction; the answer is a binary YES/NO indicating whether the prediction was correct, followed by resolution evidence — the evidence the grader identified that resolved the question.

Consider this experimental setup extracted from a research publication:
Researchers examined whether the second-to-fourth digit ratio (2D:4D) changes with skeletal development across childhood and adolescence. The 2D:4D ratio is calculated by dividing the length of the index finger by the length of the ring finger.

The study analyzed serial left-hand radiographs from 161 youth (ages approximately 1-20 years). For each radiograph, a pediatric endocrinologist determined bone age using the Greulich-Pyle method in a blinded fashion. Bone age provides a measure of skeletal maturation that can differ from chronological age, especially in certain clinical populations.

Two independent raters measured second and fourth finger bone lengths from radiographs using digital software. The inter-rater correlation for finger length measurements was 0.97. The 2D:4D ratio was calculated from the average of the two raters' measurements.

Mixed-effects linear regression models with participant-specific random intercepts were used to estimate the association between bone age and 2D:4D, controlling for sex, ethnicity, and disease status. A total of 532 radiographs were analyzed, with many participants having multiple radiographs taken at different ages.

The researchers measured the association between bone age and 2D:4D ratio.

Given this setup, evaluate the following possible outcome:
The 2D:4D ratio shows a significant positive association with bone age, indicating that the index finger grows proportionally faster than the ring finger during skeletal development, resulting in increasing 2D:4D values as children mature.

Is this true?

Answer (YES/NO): YES